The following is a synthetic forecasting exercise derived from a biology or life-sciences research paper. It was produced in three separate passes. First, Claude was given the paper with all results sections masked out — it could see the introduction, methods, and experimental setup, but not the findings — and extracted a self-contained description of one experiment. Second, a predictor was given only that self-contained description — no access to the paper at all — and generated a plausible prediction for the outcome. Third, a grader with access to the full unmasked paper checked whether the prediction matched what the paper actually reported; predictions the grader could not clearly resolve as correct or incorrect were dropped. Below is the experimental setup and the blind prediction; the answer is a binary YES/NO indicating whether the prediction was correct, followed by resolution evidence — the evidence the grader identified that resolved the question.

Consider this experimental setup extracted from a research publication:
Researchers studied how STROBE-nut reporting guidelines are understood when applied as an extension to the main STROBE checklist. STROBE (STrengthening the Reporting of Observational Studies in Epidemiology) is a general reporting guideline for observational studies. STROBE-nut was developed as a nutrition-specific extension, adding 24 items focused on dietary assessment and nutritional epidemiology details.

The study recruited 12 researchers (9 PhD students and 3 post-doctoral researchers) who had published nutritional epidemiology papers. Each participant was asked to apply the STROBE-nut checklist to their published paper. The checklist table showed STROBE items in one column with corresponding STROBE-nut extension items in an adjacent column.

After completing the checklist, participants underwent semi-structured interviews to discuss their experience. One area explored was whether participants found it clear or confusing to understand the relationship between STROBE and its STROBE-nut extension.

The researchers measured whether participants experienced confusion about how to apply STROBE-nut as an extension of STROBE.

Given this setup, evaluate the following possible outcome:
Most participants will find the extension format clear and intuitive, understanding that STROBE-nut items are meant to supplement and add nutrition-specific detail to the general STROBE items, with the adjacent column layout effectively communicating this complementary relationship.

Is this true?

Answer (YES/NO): NO